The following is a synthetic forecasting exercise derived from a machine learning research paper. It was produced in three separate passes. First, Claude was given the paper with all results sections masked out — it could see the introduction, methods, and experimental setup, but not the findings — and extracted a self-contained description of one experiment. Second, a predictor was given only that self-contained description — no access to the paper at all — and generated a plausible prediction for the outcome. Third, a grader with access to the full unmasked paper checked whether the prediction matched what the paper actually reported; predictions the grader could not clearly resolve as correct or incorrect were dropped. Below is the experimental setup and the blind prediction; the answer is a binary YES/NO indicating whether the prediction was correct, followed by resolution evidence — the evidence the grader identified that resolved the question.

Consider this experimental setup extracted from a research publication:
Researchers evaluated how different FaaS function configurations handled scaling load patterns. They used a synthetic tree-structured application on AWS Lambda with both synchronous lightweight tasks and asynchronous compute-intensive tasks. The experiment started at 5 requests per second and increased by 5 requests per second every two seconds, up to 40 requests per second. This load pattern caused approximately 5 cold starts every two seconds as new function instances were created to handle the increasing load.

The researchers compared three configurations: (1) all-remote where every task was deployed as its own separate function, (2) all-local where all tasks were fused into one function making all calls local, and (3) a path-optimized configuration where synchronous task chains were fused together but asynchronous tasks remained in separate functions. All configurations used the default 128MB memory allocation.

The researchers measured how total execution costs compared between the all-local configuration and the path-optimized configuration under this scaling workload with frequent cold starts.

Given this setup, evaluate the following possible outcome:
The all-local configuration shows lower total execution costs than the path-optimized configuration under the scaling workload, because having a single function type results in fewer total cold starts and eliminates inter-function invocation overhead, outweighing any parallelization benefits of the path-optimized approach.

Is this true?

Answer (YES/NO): NO